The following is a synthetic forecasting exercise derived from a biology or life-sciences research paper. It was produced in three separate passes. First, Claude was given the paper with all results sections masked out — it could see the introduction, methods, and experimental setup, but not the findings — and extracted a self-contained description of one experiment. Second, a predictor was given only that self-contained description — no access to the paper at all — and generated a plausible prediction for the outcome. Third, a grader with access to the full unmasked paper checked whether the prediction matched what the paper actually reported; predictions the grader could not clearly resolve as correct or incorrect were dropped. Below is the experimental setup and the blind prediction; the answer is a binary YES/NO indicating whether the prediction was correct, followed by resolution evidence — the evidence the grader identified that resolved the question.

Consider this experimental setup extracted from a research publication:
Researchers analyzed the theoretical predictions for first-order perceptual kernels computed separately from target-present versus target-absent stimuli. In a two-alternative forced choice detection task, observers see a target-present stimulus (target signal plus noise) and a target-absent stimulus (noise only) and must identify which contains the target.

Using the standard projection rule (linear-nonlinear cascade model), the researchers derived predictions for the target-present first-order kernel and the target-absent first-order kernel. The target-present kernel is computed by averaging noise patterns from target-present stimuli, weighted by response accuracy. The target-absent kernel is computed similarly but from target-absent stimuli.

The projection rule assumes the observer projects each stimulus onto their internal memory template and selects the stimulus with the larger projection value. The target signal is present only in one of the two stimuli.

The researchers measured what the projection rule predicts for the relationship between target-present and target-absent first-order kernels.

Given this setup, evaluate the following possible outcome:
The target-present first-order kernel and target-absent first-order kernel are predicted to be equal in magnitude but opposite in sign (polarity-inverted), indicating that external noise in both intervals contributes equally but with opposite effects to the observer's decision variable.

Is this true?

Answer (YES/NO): NO